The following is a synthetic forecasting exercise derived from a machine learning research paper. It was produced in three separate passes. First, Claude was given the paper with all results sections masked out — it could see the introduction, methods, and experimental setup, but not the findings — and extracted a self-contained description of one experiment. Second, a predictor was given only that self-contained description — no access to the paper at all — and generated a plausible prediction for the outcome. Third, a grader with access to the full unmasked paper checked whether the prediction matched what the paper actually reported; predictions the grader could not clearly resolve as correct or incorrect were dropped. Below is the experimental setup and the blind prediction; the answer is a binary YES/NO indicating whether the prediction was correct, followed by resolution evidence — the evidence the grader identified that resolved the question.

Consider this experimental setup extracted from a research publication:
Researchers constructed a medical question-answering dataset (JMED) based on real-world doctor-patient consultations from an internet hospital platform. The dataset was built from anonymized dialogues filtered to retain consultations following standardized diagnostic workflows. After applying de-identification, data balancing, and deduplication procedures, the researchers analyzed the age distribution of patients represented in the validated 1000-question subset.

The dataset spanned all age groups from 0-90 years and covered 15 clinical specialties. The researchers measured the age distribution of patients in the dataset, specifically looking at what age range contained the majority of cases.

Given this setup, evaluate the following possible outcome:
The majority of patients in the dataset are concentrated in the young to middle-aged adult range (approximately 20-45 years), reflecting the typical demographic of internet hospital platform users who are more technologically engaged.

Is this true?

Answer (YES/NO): NO